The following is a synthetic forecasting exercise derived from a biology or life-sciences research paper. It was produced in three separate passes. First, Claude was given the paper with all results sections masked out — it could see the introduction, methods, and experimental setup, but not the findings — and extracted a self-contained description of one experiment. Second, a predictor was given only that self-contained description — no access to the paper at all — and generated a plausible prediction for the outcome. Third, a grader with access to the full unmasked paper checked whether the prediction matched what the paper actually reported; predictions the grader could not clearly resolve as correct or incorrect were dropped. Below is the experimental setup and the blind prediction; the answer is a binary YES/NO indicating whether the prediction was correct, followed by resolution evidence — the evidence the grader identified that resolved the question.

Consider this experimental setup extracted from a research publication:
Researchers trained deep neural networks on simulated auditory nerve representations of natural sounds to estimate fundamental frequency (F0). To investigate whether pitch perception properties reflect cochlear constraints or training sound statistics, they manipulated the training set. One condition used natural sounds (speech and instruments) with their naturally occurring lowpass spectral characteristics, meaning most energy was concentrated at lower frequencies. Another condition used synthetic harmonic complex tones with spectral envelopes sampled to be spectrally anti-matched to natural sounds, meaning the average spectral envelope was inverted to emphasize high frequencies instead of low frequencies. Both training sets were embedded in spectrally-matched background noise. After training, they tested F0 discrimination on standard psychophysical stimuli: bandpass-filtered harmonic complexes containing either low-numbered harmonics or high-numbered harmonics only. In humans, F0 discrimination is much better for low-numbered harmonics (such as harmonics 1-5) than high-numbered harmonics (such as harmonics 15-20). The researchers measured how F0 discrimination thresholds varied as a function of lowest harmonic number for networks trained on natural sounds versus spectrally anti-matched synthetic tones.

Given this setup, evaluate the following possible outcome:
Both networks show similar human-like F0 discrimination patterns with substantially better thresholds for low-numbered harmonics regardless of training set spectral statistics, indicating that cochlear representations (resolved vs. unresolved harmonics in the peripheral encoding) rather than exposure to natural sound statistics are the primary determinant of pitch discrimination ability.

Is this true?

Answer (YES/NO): NO